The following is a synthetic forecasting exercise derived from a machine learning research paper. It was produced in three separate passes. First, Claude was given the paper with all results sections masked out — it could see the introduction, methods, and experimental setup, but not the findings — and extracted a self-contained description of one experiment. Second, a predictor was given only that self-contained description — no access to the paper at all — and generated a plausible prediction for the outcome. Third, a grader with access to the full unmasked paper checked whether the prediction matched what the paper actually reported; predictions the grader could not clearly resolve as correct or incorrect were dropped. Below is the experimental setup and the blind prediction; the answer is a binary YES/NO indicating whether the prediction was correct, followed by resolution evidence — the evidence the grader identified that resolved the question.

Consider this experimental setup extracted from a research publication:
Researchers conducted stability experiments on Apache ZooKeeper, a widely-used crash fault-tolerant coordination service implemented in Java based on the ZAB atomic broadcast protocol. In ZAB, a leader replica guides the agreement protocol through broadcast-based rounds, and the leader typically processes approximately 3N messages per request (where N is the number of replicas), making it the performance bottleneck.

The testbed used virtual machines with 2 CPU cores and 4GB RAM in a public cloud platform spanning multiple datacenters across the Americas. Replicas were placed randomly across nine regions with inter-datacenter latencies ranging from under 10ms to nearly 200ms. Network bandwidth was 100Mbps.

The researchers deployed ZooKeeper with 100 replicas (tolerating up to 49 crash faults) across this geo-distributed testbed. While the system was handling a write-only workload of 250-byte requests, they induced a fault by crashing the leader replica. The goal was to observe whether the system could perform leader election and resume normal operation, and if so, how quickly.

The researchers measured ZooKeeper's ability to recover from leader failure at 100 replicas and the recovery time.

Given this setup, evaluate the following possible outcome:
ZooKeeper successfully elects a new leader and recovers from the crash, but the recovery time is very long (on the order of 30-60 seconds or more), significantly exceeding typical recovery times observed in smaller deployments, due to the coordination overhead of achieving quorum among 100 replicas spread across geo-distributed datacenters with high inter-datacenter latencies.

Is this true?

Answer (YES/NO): NO